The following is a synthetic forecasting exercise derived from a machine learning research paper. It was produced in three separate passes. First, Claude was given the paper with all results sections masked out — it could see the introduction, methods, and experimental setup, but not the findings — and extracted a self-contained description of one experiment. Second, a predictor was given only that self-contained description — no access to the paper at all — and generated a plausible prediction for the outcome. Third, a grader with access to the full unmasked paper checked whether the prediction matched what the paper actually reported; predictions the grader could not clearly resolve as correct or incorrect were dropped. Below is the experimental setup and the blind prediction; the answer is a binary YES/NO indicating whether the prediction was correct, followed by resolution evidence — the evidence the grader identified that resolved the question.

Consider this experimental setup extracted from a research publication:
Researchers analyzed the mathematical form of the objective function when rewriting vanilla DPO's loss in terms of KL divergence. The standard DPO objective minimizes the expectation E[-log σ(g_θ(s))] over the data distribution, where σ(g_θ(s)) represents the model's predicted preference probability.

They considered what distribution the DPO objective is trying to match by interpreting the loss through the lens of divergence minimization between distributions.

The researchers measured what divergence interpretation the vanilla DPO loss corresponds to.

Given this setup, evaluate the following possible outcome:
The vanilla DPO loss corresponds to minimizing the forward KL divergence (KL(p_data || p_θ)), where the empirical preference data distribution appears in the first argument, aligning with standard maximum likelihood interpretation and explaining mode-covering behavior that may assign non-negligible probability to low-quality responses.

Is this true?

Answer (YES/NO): YES